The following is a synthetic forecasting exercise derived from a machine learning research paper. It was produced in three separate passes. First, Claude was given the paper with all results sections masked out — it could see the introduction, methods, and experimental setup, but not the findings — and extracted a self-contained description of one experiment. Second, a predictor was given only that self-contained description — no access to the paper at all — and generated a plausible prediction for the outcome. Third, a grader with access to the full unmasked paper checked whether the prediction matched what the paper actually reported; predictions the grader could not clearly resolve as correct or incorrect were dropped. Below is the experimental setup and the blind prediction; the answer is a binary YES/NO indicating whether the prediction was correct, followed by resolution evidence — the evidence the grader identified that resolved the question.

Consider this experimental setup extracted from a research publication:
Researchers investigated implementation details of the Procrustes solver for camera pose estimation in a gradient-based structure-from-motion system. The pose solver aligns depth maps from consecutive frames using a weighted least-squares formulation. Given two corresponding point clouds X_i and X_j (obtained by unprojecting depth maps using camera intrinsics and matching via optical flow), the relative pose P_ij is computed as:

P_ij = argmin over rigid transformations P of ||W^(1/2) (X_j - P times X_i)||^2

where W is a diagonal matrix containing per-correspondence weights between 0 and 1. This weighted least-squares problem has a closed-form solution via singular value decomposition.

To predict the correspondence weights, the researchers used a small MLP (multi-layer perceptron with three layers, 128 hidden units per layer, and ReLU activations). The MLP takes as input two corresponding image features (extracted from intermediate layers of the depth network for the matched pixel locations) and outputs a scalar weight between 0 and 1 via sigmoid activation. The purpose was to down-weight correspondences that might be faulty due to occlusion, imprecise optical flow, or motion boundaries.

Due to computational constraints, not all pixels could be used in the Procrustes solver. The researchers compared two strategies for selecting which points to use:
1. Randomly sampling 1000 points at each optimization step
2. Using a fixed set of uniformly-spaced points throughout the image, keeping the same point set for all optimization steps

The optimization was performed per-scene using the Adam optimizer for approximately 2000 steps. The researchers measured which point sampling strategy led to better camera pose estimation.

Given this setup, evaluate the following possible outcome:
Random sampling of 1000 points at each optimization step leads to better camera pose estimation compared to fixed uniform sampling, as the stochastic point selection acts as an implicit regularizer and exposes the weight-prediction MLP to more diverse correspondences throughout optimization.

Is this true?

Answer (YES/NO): NO